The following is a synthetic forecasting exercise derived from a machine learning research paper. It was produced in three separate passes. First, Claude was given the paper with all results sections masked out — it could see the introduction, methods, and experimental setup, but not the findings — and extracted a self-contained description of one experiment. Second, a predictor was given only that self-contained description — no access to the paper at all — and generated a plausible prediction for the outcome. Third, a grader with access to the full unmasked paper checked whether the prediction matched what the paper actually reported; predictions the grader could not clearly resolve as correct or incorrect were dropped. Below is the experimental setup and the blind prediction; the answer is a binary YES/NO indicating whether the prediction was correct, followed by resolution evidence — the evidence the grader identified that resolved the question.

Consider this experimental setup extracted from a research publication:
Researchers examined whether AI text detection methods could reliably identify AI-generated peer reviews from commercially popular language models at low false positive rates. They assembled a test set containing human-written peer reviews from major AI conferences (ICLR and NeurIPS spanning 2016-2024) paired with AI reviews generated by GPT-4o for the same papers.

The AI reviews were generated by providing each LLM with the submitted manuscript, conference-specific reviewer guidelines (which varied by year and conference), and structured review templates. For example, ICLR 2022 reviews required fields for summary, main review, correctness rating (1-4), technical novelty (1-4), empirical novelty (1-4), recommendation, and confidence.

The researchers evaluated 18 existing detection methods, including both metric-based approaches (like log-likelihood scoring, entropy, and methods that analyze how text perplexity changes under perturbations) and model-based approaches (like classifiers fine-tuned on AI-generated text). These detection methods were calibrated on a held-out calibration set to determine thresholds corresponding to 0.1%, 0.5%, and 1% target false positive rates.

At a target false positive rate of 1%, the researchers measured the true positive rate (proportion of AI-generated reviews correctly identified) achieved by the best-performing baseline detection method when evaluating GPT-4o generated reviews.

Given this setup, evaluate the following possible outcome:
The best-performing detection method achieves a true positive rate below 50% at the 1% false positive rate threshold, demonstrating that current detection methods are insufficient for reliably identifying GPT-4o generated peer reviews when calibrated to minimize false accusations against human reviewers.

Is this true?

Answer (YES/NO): YES